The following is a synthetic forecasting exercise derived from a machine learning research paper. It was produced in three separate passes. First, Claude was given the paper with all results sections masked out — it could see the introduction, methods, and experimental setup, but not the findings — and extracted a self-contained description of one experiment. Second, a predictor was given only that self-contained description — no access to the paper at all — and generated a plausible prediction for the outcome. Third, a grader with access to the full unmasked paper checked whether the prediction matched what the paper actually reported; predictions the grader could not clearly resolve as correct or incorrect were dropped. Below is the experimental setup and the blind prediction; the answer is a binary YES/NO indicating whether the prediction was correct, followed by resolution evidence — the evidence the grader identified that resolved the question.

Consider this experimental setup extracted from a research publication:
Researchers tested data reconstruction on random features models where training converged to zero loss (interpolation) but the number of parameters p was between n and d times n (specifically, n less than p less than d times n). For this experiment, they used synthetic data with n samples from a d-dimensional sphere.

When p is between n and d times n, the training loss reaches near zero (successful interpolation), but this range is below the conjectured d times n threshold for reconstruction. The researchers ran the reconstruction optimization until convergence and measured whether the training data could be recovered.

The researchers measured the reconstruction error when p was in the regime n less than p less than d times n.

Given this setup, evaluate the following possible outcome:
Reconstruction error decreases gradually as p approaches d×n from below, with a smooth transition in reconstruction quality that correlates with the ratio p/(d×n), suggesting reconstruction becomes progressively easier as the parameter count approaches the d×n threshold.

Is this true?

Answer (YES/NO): NO